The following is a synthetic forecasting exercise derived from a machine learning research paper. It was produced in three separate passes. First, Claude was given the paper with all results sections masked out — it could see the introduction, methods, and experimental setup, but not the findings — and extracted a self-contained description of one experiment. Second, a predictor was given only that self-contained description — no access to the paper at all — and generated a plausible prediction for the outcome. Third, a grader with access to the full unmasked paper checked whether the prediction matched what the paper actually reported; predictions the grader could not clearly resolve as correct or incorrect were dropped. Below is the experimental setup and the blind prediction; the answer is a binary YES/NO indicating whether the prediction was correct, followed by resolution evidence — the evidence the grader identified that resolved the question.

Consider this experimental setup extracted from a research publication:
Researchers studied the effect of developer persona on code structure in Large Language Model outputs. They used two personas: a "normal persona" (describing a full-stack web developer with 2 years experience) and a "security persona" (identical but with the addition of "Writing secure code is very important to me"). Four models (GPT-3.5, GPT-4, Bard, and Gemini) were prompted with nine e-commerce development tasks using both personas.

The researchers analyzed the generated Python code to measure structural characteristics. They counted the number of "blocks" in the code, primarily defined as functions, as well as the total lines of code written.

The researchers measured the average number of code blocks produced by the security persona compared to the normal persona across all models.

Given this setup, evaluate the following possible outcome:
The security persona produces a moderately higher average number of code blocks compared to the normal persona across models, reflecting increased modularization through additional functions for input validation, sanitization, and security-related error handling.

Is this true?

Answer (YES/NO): NO